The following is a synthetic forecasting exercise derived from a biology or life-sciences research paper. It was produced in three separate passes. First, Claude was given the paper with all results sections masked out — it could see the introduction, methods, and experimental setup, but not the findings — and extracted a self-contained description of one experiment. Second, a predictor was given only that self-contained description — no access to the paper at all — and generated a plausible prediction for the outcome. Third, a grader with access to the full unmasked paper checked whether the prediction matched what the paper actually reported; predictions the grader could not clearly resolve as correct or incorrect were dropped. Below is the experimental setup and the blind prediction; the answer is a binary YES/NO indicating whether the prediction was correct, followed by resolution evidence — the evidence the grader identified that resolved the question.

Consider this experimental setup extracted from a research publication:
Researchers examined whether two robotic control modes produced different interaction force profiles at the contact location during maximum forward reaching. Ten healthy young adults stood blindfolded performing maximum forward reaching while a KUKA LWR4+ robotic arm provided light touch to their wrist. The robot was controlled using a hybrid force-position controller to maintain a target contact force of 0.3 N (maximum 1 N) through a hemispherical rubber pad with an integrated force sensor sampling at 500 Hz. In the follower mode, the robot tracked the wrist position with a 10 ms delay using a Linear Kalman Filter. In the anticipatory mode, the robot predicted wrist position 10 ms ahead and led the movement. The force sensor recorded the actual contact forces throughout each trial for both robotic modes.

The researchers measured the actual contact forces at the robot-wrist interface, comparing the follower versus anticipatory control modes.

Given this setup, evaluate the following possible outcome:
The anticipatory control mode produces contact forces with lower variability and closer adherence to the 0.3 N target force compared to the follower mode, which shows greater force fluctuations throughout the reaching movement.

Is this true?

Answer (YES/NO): NO